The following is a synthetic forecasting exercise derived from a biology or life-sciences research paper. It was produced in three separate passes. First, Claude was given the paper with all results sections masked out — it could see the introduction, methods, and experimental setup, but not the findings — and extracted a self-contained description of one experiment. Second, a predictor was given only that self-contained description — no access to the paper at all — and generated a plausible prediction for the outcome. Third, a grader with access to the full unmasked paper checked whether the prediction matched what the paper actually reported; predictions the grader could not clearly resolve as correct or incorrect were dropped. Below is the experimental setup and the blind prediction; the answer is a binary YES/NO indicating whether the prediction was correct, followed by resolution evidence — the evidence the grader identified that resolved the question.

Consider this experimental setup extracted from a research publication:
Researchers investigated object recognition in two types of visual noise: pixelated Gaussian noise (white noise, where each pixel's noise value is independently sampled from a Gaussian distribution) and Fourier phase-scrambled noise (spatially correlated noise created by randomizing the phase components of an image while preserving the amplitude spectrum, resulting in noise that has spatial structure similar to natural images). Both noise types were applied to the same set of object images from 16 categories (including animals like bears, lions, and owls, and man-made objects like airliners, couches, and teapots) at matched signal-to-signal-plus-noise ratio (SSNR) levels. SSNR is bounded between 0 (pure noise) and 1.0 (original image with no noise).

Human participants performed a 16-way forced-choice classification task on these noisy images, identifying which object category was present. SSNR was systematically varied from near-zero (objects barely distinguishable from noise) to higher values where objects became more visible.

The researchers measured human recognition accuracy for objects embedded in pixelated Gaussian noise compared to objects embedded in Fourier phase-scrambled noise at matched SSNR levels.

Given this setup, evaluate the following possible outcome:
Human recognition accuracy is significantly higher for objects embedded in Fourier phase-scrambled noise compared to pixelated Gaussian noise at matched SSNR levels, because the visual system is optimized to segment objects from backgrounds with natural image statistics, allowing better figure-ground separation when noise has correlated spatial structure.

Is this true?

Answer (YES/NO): NO